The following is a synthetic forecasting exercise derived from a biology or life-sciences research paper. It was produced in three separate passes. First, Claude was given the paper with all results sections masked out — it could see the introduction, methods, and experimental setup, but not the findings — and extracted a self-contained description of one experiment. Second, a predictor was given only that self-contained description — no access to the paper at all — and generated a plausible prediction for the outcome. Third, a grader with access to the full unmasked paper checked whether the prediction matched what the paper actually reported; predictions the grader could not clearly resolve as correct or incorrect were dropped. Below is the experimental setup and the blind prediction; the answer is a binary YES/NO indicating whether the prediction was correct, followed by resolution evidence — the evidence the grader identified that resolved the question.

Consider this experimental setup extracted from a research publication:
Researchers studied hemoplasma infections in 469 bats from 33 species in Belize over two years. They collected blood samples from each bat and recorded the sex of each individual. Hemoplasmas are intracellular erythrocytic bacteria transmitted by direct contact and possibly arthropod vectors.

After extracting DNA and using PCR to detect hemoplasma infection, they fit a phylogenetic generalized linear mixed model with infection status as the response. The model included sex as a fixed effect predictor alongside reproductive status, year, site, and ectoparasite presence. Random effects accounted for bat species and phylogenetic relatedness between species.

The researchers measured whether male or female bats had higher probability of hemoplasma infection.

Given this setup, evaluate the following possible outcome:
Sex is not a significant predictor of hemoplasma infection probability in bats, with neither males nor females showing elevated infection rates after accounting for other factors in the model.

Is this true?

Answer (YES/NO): NO